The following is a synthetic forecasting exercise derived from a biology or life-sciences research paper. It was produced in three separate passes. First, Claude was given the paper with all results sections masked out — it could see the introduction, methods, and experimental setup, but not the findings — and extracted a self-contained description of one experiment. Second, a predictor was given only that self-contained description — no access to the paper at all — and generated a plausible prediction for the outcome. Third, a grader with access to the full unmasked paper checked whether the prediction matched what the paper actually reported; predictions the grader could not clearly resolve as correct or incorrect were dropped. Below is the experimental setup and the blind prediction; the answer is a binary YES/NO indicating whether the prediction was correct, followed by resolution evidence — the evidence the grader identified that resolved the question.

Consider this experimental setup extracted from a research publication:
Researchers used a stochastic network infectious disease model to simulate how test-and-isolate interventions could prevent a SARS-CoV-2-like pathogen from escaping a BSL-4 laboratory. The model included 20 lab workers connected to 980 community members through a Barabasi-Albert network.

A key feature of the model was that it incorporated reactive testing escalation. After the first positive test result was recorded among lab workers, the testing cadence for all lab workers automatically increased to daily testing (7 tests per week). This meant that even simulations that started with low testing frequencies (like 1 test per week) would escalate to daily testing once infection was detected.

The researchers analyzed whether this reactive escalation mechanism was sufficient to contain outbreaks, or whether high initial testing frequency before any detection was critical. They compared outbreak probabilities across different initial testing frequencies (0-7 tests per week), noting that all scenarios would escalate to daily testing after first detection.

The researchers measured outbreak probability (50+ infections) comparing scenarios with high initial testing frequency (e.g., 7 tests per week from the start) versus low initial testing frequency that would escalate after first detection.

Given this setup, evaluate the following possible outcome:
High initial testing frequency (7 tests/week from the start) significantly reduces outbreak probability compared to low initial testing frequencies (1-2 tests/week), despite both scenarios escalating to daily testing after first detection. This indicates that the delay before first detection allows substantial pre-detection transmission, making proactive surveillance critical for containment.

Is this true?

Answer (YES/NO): YES